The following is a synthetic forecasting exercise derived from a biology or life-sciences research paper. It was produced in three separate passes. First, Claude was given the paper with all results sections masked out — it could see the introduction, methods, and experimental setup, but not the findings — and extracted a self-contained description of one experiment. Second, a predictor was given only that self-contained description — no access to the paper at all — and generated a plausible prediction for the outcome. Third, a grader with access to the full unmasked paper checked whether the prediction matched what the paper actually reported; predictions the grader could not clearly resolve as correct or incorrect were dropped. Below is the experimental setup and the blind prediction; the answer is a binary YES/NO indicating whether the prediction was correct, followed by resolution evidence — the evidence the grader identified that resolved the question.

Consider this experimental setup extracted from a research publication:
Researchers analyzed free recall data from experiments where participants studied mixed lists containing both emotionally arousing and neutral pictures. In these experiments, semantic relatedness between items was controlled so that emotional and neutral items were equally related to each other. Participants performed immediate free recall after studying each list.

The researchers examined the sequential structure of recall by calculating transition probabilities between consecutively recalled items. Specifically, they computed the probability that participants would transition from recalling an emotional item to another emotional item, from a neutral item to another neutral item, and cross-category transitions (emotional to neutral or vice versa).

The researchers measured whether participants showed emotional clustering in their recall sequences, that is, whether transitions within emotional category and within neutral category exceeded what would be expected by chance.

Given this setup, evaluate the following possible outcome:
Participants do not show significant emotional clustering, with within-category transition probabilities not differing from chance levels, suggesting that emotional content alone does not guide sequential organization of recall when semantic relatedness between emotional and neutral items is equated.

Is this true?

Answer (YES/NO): NO